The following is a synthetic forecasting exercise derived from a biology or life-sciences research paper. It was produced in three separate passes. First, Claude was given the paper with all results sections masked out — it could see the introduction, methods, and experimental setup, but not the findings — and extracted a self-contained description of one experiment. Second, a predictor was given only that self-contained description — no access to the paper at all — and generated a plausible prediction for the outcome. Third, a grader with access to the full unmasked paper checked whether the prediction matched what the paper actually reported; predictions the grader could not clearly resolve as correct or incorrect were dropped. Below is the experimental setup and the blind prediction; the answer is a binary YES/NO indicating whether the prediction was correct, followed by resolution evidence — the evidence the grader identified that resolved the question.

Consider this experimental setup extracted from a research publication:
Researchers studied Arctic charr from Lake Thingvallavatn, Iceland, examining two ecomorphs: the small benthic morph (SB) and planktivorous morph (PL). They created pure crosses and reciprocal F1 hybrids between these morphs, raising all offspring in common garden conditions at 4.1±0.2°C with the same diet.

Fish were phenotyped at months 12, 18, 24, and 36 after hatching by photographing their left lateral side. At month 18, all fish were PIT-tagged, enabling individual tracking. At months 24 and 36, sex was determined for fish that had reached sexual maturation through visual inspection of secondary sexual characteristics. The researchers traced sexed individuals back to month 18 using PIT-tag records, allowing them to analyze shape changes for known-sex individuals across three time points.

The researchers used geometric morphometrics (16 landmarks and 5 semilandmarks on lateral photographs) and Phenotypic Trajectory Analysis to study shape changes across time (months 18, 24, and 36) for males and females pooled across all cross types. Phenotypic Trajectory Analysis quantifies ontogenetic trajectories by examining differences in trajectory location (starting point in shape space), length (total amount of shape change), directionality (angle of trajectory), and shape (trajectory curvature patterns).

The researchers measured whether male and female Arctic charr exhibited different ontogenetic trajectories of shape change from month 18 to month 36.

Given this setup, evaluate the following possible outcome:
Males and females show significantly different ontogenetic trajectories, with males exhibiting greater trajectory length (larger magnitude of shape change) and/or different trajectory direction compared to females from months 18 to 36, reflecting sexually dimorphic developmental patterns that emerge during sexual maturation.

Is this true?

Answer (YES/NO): NO